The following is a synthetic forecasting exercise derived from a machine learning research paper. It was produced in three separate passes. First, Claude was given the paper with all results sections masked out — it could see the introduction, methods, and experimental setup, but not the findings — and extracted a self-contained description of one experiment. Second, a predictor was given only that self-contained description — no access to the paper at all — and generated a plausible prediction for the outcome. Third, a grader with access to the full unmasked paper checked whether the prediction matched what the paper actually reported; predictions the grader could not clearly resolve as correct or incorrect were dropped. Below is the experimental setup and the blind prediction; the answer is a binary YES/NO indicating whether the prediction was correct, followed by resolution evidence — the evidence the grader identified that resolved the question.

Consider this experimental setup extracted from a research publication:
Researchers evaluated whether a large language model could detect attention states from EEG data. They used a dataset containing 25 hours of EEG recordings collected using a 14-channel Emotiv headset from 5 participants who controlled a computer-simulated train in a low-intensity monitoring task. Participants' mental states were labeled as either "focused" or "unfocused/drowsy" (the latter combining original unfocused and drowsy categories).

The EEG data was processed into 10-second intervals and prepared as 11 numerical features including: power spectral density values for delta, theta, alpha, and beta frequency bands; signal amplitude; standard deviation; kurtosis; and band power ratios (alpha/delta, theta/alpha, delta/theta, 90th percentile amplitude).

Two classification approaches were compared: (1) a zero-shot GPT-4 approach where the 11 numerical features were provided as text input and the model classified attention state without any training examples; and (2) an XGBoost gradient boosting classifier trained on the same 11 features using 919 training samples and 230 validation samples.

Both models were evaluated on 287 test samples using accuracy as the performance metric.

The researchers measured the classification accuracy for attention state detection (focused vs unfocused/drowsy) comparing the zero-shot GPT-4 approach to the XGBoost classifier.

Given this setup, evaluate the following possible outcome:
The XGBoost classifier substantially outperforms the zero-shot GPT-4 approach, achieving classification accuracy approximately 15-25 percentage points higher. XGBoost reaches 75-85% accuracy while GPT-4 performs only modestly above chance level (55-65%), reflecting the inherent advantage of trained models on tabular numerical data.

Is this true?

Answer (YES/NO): NO